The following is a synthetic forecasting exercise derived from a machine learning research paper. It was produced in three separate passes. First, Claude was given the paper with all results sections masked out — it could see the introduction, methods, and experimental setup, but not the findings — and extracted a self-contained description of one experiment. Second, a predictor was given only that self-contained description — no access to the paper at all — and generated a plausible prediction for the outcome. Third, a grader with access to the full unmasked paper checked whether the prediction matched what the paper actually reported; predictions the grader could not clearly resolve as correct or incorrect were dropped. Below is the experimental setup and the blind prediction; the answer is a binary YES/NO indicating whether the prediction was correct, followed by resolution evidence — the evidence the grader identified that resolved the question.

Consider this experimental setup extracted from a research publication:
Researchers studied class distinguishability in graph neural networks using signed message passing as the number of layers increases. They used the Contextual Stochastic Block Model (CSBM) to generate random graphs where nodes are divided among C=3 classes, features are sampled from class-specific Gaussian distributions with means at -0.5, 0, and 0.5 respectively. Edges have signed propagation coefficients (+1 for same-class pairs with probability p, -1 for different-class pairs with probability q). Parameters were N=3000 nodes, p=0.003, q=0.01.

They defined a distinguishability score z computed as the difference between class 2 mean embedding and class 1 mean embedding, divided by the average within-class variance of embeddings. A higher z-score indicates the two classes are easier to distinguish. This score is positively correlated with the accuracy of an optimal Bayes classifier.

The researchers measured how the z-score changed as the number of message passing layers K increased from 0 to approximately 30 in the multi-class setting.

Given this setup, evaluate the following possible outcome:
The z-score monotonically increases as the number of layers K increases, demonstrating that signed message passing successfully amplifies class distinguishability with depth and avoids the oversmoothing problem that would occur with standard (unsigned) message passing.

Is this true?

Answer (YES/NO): NO